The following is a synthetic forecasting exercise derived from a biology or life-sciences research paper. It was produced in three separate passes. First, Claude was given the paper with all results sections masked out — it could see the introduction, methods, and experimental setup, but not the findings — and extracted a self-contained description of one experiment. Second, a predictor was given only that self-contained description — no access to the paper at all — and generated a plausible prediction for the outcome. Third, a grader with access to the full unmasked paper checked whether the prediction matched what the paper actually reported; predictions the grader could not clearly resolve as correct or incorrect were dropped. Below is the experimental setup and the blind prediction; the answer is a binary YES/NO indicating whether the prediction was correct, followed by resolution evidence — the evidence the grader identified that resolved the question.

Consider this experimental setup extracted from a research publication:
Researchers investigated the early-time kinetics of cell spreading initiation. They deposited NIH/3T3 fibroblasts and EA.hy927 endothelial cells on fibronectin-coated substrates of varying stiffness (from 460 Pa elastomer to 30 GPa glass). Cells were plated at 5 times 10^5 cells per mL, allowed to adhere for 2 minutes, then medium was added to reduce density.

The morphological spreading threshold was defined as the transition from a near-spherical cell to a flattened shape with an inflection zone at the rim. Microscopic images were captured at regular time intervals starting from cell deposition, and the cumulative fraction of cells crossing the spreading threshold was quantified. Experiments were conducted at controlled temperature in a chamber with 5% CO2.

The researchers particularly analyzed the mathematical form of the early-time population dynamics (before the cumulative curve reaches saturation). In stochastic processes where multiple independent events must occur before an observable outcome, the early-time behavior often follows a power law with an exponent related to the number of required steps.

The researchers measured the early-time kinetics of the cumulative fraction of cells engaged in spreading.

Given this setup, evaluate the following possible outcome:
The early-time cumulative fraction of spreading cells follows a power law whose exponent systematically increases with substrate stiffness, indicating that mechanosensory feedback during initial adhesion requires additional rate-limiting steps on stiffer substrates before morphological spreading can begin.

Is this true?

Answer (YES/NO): NO